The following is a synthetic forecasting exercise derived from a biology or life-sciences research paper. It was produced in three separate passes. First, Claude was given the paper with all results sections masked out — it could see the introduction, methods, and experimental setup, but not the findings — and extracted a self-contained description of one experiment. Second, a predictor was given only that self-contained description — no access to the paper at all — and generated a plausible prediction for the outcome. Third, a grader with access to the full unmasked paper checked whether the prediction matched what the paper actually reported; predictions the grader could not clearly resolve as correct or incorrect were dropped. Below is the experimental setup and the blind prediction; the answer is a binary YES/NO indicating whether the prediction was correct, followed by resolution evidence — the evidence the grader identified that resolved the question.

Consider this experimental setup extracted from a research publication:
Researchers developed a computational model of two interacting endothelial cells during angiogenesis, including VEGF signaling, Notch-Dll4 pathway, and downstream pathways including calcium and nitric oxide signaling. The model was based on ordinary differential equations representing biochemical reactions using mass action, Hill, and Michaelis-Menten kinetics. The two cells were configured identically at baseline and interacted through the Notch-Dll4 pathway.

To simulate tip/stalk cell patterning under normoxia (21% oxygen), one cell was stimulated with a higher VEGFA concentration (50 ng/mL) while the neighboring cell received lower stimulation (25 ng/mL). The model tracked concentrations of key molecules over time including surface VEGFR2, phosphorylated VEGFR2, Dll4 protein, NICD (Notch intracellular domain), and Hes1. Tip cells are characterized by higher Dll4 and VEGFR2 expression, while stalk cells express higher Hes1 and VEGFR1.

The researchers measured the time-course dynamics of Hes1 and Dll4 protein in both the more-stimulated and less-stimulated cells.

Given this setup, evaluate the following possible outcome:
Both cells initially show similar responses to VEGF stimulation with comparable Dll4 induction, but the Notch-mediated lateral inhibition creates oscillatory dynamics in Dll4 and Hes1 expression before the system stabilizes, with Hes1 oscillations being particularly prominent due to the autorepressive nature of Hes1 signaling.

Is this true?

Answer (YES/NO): NO